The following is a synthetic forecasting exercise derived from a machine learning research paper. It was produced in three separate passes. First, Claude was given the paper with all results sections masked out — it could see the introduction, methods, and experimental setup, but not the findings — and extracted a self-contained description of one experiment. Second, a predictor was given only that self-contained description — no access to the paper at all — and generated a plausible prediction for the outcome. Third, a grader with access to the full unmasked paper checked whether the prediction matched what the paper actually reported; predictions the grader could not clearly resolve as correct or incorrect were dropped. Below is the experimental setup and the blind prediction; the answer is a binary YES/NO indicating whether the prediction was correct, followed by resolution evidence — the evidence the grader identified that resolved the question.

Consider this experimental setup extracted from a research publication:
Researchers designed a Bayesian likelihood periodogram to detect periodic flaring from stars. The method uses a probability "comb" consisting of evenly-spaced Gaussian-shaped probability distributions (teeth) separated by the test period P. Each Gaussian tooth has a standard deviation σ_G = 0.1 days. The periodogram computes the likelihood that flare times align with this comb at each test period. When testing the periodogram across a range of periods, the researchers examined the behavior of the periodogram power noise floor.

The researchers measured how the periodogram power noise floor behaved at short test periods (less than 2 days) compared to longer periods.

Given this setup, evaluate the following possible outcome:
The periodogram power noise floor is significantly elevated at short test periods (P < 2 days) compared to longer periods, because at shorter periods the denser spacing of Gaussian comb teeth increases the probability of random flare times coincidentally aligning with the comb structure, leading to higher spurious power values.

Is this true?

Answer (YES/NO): NO